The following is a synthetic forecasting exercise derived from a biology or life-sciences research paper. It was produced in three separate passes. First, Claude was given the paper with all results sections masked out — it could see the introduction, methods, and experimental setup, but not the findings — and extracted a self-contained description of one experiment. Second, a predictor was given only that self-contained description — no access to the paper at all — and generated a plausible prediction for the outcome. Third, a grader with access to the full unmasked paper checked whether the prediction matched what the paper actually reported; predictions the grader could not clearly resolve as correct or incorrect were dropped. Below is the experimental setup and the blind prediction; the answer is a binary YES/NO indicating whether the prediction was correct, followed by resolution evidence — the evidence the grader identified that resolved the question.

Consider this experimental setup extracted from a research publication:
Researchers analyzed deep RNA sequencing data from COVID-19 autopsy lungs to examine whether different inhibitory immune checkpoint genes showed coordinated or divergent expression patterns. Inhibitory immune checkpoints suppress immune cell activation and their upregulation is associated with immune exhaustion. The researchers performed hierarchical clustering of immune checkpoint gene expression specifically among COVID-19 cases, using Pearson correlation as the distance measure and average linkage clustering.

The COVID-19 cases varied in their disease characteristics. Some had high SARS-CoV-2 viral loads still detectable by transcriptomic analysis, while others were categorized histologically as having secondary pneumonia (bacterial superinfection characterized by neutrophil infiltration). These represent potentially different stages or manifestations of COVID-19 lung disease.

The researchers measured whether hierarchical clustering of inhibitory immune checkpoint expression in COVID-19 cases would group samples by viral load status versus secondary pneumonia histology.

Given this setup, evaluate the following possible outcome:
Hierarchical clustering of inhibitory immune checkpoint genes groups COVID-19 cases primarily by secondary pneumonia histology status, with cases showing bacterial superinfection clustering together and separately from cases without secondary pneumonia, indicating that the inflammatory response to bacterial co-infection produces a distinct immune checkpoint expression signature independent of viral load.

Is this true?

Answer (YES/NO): NO